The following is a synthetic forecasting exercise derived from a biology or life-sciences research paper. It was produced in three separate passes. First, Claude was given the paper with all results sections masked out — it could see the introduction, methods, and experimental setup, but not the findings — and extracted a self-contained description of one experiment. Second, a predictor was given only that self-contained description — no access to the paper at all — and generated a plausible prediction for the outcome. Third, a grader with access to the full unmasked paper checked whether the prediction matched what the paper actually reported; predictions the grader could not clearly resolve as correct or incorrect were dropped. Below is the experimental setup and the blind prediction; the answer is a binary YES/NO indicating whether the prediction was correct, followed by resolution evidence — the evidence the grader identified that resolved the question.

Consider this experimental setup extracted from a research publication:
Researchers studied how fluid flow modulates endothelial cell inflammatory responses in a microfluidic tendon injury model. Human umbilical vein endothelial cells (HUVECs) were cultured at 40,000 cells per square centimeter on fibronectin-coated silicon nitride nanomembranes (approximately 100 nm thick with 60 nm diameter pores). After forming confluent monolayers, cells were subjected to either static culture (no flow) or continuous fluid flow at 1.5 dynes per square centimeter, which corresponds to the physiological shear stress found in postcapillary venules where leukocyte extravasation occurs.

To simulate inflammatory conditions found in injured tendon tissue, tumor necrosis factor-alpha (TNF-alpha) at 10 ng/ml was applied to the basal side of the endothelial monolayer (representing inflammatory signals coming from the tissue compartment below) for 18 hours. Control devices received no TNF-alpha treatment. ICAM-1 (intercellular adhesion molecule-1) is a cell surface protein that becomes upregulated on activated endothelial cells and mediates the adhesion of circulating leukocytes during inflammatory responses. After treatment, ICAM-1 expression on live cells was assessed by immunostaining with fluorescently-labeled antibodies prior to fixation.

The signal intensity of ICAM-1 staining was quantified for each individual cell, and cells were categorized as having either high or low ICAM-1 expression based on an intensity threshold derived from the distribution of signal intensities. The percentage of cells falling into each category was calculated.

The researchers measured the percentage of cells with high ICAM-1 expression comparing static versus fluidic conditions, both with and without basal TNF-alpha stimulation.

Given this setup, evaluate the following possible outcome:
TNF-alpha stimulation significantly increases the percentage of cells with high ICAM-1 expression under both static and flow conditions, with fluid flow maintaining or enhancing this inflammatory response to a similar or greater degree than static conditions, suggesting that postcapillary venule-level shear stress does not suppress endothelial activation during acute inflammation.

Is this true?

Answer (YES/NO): YES